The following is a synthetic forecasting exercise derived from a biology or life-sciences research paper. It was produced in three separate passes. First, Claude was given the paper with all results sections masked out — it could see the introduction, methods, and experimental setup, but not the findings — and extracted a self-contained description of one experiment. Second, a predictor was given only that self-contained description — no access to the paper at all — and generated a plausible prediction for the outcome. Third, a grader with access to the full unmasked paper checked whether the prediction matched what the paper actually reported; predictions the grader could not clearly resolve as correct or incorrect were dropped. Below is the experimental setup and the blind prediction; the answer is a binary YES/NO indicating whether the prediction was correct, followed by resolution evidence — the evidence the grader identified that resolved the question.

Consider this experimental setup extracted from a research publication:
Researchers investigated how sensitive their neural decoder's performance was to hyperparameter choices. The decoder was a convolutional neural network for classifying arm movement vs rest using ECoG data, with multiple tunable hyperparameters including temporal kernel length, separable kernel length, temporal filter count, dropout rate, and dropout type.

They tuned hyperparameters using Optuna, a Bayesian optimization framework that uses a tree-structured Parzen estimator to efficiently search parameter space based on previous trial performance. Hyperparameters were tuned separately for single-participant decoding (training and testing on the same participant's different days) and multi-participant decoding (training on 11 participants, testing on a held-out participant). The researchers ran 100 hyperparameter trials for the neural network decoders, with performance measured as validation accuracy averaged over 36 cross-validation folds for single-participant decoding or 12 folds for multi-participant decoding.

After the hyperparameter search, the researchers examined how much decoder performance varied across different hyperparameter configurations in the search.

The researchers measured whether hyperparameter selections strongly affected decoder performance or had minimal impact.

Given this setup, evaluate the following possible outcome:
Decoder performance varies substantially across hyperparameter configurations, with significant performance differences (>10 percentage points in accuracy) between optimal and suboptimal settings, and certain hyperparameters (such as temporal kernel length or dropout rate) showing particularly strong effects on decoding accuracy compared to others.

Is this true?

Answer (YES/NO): NO